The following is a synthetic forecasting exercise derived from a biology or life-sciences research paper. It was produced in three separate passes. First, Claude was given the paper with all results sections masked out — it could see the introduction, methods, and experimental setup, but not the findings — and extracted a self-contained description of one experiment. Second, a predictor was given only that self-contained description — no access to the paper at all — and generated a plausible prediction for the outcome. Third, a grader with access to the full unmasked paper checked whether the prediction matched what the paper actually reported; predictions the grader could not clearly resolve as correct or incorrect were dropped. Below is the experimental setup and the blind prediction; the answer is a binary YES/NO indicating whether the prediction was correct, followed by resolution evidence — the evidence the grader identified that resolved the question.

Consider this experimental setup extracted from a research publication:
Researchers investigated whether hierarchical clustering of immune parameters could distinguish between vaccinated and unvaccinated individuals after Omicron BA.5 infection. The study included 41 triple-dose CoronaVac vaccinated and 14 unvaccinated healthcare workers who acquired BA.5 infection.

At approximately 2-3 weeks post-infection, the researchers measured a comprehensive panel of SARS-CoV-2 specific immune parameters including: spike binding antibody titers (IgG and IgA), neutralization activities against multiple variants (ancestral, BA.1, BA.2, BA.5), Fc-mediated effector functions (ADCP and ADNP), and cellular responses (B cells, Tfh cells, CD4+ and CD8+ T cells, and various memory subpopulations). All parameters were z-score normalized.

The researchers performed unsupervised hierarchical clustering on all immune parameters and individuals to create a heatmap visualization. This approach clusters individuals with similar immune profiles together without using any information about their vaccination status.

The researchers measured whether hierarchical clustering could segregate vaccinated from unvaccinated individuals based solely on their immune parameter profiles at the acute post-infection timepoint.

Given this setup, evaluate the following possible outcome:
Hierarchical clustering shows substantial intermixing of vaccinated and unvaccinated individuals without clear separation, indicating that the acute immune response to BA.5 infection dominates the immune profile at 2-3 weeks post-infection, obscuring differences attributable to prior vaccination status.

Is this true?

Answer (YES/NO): NO